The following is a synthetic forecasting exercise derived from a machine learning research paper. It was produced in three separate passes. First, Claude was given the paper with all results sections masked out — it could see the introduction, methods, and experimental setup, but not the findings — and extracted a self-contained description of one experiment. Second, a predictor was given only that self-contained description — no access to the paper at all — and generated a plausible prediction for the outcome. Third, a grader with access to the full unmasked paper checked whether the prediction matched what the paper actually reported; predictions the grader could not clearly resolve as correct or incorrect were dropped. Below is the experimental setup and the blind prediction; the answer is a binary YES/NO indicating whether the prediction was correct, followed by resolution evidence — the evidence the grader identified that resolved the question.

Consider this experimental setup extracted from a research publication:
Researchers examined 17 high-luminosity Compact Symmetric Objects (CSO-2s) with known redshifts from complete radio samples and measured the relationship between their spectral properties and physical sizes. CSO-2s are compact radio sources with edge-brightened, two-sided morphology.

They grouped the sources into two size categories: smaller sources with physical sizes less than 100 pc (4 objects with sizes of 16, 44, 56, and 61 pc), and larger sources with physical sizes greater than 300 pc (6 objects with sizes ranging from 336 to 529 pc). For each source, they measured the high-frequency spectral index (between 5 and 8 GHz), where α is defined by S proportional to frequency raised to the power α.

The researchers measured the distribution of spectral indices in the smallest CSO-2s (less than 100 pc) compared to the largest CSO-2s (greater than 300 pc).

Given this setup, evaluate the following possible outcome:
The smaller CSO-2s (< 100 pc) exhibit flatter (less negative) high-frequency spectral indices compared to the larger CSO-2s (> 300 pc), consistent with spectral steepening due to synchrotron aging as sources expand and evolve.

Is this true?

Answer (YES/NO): YES